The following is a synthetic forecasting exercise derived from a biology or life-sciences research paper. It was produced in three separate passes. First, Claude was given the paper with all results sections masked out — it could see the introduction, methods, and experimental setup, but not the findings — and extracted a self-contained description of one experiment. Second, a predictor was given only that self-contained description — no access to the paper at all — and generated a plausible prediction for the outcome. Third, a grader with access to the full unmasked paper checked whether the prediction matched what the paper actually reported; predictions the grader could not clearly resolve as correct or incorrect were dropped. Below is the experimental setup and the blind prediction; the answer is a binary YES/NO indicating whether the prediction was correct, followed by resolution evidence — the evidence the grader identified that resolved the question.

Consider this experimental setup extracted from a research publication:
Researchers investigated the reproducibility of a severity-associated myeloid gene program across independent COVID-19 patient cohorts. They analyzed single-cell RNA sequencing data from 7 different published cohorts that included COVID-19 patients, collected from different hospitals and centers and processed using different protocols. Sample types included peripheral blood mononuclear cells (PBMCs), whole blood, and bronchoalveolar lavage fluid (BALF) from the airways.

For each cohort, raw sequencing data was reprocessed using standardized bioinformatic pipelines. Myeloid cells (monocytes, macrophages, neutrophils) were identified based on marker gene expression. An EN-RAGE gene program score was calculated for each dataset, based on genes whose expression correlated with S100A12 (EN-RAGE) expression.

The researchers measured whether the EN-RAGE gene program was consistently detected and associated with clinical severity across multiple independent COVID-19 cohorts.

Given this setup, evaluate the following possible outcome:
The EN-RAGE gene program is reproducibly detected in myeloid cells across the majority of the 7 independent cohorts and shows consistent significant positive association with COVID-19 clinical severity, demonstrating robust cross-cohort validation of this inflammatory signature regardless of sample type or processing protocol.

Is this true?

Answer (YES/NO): YES